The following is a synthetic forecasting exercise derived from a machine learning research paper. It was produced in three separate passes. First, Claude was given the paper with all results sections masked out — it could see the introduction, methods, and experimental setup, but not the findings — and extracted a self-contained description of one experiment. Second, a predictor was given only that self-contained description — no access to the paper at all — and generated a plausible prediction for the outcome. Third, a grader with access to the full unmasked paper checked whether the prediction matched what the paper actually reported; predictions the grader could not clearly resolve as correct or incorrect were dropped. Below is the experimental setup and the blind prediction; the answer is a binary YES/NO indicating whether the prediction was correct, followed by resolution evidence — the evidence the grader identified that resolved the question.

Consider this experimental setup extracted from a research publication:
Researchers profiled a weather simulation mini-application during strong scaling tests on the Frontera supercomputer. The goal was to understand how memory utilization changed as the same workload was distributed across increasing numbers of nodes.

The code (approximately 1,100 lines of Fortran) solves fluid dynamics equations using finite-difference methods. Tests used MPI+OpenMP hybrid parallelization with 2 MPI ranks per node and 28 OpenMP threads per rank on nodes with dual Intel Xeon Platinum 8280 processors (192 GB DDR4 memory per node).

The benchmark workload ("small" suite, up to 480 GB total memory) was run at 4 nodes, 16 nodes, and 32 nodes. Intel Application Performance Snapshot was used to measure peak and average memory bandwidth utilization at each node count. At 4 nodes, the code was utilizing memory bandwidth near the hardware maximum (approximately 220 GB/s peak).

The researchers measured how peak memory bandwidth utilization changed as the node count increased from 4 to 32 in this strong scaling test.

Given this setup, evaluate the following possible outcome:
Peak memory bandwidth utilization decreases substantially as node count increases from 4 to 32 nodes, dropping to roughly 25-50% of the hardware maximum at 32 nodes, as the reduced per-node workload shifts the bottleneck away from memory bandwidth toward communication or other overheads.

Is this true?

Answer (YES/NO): NO